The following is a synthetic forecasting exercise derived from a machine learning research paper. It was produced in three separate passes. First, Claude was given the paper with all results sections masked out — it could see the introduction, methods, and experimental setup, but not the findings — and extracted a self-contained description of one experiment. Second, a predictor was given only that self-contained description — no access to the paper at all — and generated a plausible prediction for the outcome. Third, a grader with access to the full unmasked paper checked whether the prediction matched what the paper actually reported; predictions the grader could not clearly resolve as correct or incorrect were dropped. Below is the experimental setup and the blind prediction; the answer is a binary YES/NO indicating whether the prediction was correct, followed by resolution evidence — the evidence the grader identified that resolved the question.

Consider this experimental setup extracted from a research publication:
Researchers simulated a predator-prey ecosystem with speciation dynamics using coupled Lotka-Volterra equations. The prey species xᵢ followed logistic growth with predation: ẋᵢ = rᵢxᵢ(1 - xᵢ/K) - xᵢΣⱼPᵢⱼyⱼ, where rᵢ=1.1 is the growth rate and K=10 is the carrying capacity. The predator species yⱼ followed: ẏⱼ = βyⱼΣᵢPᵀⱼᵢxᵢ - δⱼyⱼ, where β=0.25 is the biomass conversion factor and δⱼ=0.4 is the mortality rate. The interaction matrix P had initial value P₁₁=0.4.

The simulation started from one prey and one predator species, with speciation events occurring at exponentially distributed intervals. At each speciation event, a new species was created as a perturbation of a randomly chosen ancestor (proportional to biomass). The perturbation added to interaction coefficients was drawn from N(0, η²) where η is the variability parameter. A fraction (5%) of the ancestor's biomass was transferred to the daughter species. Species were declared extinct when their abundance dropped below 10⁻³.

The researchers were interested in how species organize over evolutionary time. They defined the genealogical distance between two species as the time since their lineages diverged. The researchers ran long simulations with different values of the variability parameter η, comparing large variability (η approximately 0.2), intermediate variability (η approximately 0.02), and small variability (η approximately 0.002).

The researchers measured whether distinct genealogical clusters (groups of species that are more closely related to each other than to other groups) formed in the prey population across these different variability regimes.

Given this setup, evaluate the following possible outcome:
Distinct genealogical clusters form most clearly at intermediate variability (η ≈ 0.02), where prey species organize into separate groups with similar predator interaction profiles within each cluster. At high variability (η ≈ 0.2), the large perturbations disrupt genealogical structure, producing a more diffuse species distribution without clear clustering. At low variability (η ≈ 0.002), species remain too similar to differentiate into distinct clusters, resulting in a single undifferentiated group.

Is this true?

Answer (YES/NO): NO